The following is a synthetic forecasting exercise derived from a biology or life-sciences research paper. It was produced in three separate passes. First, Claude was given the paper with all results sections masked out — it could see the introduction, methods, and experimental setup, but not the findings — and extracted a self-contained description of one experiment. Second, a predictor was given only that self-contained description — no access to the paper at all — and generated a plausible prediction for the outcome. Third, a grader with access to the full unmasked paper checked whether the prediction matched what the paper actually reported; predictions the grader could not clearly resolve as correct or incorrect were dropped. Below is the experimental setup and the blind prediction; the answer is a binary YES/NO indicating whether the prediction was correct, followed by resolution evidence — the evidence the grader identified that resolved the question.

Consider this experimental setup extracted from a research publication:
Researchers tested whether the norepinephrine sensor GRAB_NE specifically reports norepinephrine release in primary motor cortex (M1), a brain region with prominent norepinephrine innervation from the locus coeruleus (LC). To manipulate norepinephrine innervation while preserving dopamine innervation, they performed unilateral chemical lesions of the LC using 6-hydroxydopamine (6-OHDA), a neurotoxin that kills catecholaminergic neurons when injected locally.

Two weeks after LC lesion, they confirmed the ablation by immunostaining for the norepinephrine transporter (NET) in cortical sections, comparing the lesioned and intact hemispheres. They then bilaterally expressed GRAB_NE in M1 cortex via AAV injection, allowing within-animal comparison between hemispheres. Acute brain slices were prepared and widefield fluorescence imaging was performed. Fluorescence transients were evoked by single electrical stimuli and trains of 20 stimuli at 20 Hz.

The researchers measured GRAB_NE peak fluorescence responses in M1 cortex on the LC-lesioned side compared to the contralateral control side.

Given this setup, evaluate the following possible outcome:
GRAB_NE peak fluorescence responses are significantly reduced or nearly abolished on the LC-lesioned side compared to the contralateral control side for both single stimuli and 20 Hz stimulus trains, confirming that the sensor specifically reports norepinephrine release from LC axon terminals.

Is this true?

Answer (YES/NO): YES